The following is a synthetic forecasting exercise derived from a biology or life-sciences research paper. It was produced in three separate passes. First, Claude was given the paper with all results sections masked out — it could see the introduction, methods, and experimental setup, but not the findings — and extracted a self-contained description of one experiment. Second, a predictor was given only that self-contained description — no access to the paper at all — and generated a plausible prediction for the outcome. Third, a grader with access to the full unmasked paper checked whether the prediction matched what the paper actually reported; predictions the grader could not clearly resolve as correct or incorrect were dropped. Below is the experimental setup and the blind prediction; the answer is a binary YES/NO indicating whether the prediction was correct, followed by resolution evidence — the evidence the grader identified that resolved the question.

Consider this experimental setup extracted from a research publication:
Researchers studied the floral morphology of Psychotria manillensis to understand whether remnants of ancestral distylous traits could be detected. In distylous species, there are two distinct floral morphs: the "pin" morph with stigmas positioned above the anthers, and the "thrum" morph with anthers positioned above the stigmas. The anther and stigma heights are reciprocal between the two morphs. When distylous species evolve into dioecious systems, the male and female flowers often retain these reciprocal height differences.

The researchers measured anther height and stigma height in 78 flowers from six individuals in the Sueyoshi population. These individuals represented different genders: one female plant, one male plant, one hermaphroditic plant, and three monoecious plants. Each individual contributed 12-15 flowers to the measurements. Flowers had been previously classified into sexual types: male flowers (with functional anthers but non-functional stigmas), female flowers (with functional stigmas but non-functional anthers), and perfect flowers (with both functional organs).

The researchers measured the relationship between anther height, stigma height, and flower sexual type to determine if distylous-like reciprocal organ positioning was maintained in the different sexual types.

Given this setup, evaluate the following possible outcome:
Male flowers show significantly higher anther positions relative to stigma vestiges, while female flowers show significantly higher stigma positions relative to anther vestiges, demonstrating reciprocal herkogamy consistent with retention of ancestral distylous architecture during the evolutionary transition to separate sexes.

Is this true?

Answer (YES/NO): YES